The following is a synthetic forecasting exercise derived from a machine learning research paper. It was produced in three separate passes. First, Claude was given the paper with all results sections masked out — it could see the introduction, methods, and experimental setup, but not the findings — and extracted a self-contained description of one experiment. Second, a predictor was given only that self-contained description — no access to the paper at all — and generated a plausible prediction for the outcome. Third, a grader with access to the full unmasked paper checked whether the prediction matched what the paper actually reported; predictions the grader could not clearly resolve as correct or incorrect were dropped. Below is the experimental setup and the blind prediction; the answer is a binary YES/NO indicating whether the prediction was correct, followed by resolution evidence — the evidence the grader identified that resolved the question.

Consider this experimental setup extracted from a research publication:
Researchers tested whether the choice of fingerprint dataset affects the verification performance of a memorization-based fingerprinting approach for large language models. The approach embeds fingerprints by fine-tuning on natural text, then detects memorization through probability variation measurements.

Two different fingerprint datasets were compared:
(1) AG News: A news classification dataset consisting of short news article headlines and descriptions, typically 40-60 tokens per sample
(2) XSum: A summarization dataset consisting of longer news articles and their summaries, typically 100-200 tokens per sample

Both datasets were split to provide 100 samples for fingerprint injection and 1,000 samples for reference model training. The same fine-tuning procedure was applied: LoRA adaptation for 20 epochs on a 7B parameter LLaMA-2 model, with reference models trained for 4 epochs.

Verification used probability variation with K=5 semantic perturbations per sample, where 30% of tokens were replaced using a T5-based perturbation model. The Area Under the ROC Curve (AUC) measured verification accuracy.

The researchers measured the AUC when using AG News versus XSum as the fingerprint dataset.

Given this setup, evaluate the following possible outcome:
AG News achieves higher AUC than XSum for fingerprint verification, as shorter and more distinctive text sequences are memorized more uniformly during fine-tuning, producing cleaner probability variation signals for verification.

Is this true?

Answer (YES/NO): NO